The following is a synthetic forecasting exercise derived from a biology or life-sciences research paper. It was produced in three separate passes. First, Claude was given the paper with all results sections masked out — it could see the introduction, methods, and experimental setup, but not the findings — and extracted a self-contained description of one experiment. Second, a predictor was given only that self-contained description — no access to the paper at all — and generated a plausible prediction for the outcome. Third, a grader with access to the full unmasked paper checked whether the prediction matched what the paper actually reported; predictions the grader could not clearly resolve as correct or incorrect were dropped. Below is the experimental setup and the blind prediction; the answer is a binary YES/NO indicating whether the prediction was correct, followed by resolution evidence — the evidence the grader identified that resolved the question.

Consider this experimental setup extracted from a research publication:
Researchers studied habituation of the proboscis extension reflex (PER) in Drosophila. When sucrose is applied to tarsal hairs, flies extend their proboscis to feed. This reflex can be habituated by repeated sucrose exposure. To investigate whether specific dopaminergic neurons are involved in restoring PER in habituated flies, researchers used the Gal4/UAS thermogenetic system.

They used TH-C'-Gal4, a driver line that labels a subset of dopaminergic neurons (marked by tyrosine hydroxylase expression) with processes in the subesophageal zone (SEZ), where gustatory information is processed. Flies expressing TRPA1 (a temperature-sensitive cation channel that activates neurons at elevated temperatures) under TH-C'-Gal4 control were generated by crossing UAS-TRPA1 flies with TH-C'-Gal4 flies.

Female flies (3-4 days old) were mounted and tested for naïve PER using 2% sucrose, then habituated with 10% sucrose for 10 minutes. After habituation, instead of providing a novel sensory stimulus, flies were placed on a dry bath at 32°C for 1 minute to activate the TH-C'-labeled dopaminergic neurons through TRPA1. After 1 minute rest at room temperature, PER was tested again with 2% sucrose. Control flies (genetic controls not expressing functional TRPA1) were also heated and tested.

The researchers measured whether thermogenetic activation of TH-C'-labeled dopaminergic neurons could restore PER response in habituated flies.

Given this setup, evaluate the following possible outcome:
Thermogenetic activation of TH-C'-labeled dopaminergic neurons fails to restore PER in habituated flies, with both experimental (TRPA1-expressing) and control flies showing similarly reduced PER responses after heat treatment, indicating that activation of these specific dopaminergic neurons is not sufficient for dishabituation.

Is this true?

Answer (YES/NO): NO